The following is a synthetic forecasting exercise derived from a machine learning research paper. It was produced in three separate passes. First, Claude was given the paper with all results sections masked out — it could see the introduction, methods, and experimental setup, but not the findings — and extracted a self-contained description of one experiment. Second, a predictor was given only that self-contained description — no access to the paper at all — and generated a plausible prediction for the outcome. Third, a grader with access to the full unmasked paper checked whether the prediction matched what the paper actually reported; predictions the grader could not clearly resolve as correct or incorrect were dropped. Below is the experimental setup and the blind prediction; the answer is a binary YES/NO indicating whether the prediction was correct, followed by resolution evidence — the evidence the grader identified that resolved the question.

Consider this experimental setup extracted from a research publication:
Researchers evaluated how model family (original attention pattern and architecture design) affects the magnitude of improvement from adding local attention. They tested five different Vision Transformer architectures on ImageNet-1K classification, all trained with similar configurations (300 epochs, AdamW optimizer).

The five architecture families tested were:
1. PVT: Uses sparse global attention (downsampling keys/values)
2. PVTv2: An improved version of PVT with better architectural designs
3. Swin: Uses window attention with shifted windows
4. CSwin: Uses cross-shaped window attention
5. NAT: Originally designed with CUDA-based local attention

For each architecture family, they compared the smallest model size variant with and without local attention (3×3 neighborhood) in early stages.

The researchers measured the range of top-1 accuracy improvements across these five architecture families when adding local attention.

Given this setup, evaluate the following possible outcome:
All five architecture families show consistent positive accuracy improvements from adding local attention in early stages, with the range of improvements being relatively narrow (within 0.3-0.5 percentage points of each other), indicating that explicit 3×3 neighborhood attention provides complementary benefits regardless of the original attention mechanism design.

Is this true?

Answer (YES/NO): NO